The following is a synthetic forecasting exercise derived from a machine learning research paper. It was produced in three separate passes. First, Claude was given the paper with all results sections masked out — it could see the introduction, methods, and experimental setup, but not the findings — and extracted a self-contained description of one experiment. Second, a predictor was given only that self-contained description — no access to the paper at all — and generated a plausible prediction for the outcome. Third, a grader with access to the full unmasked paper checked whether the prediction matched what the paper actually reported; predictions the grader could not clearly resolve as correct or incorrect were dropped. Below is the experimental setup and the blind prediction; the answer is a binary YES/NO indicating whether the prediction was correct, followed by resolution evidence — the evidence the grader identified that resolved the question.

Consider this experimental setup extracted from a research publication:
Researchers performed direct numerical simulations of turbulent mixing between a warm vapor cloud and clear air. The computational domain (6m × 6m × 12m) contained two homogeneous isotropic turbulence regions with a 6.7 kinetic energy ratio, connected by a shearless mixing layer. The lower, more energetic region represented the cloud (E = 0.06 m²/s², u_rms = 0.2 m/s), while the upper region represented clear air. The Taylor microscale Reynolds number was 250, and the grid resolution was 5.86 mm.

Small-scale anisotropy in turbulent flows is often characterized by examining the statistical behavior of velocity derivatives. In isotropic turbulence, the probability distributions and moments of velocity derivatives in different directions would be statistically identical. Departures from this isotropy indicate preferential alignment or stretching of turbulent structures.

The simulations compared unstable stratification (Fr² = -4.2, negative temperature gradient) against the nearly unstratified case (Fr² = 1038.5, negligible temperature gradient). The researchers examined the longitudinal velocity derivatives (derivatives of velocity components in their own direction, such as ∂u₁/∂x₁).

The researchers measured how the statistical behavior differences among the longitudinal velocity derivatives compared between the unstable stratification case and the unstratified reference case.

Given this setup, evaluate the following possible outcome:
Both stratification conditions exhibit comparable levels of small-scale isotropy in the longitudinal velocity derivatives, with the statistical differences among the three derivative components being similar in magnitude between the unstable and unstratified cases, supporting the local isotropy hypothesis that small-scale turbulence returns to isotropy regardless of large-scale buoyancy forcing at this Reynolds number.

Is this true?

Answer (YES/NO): NO